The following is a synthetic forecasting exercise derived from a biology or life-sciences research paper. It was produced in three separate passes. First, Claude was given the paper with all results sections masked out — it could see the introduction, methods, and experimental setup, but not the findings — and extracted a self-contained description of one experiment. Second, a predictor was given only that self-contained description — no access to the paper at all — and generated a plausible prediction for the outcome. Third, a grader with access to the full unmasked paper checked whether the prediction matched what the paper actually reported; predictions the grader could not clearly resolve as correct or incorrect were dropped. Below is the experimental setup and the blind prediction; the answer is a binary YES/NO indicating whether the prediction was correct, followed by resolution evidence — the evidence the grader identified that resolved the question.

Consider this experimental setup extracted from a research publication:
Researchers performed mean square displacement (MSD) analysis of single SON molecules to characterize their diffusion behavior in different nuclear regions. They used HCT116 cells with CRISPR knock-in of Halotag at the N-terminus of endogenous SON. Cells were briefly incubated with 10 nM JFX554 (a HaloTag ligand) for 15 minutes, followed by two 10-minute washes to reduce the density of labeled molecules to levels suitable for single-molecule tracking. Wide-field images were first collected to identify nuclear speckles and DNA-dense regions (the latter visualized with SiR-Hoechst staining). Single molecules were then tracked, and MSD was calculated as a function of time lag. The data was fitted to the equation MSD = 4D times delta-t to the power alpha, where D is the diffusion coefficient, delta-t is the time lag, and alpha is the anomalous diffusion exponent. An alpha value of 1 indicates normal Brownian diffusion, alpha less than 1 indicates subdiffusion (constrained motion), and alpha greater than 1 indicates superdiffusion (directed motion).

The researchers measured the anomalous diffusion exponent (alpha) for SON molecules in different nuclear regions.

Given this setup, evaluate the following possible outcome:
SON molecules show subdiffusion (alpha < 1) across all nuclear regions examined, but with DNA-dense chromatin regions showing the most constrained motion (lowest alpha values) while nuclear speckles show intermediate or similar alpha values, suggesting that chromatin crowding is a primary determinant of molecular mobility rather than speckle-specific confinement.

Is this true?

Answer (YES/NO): NO